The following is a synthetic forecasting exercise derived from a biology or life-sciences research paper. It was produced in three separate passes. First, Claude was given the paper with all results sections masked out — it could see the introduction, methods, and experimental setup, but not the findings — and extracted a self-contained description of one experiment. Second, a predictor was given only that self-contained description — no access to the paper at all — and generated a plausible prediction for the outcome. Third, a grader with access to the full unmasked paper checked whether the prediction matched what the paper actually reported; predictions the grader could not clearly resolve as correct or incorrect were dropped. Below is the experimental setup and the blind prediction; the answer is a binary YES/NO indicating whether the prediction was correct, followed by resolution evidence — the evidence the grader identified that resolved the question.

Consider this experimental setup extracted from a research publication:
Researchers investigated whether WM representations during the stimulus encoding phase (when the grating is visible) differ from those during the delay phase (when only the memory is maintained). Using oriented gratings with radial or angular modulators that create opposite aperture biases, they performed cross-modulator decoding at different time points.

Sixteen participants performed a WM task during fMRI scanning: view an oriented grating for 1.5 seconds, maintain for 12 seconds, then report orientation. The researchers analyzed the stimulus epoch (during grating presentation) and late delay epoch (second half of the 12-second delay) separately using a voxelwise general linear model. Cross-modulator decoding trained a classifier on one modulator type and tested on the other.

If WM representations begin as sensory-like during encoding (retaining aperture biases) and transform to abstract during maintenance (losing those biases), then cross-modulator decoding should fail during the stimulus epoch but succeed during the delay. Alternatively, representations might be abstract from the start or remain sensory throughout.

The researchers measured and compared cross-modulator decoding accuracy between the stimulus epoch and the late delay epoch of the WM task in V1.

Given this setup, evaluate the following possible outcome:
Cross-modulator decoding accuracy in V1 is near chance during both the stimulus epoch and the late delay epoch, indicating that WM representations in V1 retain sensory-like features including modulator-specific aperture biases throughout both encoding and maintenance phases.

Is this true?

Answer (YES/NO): NO